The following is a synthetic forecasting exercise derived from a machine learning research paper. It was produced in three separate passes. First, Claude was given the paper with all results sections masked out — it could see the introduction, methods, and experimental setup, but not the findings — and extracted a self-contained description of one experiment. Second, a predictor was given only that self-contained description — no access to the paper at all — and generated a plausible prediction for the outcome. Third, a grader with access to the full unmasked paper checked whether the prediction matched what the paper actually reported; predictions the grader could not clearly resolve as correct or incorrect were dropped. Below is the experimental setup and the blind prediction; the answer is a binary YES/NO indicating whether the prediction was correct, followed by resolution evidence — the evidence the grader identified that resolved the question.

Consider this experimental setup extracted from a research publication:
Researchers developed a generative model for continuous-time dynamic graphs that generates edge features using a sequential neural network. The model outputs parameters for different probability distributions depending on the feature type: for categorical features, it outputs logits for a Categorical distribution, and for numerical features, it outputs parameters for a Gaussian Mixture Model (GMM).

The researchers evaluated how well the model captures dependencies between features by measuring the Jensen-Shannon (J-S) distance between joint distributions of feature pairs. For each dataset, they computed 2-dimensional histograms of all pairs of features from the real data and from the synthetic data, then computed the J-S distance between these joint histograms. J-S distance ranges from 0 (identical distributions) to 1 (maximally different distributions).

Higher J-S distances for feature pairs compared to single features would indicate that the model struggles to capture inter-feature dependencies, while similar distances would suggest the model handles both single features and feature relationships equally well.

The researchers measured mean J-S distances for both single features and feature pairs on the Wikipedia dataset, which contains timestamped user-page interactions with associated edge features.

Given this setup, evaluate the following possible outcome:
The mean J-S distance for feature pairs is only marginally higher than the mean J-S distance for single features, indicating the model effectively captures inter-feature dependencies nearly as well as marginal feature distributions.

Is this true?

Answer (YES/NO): NO